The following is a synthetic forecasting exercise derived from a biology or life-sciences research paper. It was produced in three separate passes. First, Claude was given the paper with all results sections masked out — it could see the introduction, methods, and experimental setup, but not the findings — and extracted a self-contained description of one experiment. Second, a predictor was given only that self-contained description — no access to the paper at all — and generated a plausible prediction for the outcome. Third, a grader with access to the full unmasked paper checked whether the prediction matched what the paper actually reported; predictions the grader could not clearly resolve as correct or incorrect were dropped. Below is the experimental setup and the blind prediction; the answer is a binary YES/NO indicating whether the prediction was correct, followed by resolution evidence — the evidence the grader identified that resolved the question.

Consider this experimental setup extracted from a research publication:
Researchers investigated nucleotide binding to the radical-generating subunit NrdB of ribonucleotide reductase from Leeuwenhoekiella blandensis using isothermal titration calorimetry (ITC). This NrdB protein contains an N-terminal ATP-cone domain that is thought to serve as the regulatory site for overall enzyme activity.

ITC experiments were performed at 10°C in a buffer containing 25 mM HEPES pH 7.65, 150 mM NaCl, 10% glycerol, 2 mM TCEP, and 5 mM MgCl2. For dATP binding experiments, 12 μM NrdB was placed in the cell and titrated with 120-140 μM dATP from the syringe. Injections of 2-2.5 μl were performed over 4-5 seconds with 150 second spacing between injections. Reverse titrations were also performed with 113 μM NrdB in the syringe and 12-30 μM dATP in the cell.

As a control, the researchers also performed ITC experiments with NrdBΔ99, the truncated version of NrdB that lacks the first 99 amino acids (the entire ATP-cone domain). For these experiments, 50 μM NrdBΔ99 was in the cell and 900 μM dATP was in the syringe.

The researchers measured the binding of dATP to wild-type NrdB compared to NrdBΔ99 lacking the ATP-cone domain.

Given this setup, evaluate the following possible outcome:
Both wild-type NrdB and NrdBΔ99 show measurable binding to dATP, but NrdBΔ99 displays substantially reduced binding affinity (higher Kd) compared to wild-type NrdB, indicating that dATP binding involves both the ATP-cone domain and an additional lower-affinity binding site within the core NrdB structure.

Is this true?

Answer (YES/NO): NO